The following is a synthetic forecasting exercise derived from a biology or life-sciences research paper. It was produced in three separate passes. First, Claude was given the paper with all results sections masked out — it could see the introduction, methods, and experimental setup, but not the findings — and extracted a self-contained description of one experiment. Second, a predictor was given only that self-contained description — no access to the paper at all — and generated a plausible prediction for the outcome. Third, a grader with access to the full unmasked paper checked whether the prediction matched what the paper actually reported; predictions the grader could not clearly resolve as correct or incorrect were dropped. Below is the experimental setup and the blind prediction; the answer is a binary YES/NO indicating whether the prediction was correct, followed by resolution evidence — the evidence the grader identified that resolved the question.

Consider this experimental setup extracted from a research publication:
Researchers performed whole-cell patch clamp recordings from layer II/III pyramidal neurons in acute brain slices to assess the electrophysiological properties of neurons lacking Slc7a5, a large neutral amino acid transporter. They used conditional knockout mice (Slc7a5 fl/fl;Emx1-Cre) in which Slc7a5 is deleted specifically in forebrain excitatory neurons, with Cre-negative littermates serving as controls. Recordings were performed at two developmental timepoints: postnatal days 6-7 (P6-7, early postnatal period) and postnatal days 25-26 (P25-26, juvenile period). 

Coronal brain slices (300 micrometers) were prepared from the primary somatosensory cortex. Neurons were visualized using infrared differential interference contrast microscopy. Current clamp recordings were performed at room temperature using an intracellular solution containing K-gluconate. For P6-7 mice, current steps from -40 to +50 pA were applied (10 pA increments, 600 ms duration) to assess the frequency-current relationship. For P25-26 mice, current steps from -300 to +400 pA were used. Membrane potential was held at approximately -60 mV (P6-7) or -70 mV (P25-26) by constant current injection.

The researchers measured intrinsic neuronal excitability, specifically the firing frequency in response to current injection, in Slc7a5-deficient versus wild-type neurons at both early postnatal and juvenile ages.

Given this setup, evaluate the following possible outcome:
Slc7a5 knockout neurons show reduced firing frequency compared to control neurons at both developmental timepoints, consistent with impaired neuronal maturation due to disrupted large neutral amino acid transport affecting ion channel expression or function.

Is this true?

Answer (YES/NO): NO